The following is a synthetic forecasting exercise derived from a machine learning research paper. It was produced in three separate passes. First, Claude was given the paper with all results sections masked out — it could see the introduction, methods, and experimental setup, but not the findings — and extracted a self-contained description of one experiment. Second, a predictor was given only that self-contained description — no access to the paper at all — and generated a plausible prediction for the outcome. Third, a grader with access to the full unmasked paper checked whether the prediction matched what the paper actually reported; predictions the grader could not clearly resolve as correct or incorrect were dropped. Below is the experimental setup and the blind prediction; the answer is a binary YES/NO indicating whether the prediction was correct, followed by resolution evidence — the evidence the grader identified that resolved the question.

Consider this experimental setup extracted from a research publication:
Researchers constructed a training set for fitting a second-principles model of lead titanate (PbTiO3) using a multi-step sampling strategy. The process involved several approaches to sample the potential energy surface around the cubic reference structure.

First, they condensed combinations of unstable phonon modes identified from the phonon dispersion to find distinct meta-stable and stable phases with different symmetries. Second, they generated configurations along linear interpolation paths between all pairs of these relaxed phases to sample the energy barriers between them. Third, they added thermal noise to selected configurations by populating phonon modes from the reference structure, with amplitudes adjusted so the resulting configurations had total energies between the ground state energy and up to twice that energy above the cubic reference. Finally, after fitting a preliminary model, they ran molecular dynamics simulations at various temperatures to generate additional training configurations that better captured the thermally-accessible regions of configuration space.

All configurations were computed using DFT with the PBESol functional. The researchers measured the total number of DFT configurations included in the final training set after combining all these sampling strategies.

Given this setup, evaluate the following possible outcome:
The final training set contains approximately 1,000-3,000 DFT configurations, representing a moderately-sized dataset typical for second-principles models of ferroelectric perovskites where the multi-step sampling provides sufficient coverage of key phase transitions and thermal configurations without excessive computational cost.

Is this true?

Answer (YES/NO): NO